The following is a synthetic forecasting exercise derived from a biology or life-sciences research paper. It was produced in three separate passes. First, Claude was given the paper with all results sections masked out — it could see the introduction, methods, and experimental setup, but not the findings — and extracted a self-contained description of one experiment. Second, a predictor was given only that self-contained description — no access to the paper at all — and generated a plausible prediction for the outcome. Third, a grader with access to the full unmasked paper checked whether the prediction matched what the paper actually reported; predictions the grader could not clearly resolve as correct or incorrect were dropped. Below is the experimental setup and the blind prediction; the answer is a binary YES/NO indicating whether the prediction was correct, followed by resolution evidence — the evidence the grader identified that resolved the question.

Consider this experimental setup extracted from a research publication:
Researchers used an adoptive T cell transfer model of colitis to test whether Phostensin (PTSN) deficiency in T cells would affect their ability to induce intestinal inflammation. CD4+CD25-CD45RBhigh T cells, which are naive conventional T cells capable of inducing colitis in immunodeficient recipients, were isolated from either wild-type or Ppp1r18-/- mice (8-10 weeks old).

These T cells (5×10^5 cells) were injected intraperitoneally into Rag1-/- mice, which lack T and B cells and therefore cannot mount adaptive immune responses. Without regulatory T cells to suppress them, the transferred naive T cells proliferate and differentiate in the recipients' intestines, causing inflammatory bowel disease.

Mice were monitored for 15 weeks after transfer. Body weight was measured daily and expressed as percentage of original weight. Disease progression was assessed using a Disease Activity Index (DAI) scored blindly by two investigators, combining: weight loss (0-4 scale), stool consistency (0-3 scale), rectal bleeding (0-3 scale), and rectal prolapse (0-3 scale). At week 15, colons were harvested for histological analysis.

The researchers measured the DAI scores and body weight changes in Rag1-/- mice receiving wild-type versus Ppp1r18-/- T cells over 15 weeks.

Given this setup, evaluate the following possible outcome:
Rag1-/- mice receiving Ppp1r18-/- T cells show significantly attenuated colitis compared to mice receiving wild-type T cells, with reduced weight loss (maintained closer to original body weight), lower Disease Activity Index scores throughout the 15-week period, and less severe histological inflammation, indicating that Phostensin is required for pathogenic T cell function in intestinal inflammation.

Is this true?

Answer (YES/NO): YES